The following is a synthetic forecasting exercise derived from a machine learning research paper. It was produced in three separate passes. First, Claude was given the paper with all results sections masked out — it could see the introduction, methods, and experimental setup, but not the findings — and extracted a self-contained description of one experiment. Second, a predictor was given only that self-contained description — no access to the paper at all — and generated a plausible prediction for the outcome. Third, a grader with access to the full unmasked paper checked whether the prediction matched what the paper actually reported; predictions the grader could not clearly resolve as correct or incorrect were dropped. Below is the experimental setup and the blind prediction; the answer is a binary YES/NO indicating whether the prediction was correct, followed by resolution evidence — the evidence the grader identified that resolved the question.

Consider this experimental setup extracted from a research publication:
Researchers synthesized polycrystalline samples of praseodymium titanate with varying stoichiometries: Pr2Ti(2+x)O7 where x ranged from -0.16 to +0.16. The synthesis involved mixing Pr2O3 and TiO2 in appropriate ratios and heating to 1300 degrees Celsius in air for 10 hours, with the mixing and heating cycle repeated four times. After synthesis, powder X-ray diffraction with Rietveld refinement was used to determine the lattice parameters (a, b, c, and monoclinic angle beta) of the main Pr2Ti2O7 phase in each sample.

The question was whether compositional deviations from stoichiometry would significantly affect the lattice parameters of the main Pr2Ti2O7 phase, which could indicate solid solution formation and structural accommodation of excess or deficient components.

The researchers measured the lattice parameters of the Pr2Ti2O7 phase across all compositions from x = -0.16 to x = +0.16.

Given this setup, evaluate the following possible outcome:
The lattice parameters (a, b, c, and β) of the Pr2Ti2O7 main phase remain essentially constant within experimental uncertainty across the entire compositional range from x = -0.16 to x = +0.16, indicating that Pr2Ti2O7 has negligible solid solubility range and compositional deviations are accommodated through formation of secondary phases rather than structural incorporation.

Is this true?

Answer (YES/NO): YES